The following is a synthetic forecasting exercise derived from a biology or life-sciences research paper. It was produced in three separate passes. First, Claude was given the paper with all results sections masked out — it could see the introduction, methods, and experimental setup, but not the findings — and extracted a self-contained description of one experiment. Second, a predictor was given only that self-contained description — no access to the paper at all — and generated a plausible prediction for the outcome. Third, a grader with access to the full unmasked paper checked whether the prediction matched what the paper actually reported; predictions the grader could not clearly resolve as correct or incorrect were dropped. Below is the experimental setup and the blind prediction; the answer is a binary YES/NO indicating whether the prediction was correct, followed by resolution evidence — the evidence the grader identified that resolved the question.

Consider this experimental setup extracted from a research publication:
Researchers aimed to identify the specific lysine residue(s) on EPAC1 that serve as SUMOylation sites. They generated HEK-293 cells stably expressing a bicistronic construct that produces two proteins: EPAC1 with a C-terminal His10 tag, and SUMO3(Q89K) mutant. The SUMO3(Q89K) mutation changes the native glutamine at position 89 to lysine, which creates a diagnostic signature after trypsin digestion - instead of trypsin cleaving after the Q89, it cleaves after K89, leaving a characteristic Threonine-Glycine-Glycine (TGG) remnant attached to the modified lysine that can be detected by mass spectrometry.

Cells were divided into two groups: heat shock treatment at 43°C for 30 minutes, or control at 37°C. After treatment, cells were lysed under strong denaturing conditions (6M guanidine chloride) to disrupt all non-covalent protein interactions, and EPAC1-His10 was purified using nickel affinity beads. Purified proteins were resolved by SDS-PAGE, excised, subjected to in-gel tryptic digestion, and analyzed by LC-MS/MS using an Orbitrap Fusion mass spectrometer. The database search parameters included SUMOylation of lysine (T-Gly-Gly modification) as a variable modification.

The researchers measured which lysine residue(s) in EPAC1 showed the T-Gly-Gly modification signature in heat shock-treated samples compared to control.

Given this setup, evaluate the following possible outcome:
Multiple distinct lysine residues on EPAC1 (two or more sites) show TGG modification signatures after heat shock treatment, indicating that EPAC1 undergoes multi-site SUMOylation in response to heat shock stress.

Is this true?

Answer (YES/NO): NO